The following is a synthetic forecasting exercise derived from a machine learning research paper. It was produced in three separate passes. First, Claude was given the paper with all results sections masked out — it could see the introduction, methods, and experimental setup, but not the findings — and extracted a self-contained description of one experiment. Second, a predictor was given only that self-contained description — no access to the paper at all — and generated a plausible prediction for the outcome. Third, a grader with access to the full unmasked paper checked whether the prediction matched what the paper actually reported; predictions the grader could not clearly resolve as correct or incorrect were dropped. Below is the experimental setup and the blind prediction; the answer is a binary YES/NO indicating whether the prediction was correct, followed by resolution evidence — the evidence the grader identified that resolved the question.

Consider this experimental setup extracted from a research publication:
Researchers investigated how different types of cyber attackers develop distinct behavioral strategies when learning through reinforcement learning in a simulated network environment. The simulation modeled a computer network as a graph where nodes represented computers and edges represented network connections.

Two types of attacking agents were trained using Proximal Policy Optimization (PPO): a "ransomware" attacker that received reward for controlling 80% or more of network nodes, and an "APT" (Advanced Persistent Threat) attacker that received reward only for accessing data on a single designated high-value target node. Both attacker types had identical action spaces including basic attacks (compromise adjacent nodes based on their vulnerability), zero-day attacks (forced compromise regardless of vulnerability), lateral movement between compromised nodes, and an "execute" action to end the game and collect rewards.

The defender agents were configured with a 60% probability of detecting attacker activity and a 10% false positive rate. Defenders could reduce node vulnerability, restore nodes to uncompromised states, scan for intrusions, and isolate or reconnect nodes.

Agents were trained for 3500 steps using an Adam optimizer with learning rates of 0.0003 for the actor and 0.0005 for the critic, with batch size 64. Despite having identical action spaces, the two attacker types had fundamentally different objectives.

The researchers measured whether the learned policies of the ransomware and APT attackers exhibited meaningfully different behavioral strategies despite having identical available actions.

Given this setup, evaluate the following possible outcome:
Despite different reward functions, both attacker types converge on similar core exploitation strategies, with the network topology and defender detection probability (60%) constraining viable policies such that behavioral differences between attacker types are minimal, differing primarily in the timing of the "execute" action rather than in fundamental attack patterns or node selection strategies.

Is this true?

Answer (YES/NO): NO